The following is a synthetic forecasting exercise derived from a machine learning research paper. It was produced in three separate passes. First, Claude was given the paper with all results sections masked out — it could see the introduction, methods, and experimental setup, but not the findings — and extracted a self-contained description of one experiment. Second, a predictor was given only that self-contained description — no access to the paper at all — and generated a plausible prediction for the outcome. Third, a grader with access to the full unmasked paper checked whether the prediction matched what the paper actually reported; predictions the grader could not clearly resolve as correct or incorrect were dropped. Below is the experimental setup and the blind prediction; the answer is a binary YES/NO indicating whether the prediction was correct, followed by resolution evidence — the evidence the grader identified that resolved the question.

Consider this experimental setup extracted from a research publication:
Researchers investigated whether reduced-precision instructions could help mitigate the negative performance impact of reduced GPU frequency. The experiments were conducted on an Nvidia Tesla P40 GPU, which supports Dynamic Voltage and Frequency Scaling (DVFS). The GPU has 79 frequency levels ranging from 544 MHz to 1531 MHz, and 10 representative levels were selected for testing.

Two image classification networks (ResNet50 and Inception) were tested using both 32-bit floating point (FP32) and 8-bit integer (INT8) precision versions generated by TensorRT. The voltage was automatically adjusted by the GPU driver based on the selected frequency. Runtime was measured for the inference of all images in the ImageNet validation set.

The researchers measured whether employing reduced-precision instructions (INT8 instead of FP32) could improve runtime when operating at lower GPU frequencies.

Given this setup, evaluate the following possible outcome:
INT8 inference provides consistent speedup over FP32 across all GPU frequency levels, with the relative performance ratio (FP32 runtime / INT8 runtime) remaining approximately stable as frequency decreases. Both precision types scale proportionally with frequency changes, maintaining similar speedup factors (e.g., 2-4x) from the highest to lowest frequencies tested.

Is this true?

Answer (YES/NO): NO